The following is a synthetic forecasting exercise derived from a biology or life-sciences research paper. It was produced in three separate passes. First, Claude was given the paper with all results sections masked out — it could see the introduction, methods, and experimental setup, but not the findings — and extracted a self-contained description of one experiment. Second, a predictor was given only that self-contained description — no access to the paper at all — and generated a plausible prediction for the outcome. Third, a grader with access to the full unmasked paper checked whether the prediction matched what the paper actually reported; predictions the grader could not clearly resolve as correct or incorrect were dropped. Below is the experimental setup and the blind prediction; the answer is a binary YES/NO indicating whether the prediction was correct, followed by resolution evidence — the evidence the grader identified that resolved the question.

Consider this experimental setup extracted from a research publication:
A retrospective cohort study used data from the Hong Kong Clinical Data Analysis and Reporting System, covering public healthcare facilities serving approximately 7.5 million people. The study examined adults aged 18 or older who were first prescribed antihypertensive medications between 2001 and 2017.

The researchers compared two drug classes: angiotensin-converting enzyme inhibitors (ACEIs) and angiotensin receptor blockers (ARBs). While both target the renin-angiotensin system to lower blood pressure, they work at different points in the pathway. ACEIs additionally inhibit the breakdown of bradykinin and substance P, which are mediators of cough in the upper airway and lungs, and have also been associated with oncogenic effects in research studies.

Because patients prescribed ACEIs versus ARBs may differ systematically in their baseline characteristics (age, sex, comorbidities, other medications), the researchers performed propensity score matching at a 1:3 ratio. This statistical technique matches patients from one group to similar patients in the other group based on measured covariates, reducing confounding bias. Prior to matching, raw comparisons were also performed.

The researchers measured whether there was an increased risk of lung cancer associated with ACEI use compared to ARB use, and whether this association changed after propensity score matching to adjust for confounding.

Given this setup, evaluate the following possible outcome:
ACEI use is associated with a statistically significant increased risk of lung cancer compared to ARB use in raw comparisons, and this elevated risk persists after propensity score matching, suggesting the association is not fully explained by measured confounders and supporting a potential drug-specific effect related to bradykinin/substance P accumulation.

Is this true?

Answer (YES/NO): YES